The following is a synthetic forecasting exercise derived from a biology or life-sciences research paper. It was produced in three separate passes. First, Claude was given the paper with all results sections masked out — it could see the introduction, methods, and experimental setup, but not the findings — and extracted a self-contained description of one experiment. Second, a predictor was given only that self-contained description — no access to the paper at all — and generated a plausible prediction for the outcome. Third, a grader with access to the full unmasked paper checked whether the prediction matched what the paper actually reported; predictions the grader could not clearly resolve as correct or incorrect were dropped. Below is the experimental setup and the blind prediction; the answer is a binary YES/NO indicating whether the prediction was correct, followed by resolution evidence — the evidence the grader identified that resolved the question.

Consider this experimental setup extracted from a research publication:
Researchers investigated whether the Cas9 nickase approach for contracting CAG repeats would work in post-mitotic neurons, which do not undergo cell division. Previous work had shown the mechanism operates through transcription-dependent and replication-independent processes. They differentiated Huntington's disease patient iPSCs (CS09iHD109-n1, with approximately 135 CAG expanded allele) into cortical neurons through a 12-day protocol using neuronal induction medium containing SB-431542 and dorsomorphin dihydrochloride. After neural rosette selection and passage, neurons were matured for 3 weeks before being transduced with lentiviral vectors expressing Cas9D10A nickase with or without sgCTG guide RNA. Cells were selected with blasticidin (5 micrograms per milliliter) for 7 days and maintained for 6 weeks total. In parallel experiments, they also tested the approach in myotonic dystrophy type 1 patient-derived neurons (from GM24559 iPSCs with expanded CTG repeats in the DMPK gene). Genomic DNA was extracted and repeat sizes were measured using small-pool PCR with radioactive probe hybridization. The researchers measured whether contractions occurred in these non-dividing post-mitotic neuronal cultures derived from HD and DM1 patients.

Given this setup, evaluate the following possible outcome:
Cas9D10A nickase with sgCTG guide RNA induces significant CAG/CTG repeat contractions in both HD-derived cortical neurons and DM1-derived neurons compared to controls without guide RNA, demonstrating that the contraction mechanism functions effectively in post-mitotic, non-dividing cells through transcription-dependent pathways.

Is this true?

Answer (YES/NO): YES